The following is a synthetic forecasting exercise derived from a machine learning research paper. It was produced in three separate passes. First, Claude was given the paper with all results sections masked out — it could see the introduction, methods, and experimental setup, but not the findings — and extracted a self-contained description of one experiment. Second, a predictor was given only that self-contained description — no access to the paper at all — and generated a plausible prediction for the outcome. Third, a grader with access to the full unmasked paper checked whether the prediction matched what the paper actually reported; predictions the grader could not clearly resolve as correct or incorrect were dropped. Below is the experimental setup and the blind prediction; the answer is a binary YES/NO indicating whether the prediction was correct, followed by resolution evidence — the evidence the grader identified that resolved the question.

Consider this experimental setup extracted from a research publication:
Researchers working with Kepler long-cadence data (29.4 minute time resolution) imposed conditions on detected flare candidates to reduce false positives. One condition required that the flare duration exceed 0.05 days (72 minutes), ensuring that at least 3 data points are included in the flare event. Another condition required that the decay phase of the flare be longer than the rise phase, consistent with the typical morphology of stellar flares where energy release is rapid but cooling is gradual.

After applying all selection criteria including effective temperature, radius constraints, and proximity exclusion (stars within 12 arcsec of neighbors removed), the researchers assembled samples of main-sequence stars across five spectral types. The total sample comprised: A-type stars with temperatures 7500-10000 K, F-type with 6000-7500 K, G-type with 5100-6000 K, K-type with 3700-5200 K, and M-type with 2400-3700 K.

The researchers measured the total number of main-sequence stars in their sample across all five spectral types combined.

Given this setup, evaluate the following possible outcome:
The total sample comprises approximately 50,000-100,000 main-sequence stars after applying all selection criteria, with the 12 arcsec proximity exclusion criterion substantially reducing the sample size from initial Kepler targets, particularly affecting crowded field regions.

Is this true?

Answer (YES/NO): NO